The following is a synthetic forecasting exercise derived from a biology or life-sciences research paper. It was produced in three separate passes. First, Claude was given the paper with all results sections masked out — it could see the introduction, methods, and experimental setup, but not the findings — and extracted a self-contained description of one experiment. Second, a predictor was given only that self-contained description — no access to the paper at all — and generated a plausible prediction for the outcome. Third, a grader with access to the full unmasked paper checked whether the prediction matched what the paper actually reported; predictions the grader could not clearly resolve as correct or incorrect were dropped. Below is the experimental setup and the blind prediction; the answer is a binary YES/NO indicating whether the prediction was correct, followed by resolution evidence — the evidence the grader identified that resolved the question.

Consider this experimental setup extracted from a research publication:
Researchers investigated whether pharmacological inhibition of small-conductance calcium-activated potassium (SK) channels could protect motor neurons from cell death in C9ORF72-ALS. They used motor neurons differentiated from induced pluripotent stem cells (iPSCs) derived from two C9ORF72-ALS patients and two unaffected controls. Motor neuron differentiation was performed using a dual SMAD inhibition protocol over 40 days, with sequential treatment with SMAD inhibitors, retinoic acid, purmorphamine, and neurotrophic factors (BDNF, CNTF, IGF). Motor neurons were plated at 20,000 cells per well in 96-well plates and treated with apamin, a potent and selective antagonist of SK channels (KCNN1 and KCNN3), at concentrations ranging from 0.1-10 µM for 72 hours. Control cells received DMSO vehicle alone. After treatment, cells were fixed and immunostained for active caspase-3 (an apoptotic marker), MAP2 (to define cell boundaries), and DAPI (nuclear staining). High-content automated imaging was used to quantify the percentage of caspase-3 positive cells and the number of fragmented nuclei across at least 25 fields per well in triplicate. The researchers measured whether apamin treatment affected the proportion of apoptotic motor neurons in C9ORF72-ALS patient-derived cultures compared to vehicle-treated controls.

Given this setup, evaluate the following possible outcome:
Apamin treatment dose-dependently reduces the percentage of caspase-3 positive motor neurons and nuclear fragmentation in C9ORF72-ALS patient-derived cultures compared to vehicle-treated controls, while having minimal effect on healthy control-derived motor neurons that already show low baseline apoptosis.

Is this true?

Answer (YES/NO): NO